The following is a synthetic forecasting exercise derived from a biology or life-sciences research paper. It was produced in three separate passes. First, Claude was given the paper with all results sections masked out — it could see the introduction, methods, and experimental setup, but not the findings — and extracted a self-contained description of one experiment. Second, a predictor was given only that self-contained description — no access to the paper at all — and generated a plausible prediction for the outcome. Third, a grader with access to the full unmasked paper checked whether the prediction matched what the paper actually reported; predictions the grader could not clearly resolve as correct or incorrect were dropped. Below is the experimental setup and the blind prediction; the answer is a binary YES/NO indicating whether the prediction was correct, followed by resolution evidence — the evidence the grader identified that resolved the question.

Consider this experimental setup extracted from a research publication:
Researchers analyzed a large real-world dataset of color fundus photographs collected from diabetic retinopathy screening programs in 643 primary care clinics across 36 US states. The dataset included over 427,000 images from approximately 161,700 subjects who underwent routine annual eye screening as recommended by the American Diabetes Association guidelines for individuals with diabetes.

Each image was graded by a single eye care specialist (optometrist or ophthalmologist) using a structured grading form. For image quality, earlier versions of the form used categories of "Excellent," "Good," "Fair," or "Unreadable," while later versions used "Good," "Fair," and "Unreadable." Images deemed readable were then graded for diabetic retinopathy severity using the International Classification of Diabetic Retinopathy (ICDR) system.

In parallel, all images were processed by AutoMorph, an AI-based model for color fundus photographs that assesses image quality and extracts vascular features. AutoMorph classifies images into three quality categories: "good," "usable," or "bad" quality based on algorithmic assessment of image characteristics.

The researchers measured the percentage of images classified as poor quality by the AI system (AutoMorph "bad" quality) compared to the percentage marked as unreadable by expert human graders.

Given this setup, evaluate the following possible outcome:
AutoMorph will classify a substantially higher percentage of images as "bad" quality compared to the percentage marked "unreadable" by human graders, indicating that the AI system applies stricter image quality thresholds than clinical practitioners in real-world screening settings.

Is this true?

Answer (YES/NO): YES